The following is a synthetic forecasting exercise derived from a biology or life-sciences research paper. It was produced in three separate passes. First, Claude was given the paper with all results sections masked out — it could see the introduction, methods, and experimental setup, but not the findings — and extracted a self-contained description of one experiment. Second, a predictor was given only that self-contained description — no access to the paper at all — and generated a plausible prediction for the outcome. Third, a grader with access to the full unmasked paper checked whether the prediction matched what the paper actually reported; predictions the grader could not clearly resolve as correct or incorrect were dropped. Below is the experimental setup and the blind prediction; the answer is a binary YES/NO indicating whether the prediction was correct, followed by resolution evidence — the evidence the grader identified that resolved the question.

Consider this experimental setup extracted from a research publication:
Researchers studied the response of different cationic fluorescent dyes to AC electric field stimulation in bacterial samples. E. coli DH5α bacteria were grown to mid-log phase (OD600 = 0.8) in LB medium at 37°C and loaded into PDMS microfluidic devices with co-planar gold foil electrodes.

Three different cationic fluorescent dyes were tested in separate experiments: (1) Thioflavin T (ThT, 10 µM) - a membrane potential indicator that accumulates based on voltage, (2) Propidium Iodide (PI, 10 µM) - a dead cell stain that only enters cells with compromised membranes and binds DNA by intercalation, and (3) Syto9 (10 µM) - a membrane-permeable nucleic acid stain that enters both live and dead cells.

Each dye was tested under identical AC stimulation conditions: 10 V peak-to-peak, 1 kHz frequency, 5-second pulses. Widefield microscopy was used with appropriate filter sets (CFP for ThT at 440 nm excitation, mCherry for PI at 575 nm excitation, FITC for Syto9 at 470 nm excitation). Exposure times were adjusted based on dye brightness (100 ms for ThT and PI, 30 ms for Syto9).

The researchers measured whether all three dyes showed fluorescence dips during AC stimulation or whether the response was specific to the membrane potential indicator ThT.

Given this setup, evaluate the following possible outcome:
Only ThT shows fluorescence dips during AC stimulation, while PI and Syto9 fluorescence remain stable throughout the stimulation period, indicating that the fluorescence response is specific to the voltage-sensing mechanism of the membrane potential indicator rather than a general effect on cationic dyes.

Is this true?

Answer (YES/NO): NO